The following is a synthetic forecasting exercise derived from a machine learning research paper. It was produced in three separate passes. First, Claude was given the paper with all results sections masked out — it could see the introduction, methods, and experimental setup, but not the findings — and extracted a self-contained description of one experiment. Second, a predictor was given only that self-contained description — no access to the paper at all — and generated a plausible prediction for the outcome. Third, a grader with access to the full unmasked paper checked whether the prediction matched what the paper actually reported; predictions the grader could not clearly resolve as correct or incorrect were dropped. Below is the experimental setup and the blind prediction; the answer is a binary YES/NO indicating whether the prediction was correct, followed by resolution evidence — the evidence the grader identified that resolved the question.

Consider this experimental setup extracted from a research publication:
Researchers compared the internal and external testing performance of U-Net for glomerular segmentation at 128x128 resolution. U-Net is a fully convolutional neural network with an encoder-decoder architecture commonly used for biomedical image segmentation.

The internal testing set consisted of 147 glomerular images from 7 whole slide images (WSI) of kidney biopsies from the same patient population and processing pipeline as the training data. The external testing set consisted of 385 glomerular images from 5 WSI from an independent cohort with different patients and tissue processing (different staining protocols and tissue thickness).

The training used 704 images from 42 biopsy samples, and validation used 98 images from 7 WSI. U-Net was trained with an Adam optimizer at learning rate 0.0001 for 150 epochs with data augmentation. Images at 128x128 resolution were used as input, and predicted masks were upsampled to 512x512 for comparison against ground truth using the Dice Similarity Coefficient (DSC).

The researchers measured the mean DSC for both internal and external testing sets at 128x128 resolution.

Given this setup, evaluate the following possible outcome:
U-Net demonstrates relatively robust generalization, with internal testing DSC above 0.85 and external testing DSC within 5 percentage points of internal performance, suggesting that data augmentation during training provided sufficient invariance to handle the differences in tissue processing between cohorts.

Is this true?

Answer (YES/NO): YES